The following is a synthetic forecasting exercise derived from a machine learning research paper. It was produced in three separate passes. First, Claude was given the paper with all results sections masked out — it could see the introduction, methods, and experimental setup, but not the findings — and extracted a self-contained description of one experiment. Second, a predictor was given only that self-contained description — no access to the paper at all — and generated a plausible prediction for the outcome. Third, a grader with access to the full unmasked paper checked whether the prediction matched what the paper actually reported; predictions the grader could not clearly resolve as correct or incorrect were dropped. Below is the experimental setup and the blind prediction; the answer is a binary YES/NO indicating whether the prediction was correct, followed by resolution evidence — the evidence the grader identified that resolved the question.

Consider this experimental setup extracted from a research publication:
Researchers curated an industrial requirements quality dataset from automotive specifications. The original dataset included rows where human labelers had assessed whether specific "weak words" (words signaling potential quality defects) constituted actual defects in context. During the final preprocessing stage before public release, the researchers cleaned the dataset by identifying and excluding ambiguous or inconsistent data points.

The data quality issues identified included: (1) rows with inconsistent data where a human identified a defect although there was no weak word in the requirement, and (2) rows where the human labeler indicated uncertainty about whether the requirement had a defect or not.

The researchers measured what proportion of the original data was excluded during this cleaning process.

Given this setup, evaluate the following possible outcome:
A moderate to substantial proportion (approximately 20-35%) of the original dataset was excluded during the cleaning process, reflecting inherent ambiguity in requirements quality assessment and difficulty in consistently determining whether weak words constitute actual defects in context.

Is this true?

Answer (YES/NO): NO